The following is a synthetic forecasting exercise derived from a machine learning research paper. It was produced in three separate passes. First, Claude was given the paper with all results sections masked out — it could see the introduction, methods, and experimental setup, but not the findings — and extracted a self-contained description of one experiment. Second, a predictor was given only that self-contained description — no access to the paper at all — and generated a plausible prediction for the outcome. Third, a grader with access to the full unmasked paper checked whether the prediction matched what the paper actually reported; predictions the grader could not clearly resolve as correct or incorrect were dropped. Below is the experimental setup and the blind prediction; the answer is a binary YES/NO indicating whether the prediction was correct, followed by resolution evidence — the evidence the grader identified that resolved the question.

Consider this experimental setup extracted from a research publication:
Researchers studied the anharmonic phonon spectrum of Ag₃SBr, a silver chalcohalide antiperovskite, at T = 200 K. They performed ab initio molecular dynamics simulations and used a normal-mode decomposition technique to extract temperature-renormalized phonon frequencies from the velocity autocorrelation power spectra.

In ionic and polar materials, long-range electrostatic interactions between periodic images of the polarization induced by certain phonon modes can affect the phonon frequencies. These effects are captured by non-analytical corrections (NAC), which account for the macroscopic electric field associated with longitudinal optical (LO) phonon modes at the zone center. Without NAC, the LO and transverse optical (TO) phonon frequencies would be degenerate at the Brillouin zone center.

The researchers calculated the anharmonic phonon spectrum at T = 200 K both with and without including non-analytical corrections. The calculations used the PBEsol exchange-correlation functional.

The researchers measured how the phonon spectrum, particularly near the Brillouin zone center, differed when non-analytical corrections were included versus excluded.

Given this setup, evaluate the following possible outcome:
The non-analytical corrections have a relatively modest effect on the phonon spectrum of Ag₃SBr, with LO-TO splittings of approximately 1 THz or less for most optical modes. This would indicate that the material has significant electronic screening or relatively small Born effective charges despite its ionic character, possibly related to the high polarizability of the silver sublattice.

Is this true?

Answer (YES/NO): NO